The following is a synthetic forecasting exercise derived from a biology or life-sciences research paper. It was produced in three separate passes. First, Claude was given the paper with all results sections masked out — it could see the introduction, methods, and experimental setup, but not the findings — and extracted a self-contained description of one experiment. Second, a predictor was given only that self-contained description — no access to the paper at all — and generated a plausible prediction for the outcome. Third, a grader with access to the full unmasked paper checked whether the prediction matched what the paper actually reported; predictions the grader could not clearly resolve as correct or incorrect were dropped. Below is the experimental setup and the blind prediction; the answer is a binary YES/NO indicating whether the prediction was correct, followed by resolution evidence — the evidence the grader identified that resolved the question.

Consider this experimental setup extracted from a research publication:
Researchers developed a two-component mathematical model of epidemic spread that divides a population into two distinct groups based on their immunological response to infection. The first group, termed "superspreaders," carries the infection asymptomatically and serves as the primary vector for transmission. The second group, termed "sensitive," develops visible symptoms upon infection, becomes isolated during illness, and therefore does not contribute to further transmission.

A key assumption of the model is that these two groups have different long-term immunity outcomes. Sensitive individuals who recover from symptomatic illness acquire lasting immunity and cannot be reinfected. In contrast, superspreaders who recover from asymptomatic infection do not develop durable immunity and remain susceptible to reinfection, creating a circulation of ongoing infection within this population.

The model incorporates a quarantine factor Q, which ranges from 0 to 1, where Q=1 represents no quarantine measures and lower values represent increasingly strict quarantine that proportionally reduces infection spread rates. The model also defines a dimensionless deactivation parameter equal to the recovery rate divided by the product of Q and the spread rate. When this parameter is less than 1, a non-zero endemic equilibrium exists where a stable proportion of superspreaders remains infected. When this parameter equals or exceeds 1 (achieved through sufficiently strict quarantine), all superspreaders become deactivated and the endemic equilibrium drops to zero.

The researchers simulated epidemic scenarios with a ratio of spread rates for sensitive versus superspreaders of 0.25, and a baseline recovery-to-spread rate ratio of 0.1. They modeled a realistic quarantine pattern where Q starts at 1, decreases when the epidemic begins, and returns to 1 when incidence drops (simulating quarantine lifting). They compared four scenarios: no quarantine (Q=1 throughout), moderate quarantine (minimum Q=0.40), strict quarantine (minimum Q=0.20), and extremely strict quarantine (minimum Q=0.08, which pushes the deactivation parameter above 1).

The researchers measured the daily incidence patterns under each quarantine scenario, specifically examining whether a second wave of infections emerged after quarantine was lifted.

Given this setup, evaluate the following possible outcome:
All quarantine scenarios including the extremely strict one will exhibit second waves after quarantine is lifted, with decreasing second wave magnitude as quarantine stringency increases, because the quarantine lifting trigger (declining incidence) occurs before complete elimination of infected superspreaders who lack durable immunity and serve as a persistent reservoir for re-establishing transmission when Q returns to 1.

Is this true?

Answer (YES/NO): NO